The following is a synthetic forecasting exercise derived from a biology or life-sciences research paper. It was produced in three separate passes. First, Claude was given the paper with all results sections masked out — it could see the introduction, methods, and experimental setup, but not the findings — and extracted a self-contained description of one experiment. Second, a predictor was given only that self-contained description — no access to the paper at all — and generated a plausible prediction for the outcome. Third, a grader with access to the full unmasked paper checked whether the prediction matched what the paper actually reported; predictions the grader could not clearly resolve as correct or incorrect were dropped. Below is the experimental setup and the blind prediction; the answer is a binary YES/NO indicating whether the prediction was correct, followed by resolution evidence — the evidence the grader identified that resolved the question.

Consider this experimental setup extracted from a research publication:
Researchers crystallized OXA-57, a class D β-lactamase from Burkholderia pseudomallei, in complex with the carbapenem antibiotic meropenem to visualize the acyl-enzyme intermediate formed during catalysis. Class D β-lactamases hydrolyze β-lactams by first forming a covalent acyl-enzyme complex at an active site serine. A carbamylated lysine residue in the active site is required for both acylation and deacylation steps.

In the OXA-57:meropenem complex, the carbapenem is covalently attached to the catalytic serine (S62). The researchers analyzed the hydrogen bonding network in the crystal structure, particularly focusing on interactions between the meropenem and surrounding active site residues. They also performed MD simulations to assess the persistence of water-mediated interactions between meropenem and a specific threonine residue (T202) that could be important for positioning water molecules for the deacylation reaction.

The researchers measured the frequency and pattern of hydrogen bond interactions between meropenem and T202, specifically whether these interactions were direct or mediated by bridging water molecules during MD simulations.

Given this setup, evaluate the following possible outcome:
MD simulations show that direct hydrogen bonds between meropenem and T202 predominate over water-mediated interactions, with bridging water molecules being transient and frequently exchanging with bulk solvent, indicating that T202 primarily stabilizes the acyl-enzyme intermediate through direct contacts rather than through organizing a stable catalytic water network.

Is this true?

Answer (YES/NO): NO